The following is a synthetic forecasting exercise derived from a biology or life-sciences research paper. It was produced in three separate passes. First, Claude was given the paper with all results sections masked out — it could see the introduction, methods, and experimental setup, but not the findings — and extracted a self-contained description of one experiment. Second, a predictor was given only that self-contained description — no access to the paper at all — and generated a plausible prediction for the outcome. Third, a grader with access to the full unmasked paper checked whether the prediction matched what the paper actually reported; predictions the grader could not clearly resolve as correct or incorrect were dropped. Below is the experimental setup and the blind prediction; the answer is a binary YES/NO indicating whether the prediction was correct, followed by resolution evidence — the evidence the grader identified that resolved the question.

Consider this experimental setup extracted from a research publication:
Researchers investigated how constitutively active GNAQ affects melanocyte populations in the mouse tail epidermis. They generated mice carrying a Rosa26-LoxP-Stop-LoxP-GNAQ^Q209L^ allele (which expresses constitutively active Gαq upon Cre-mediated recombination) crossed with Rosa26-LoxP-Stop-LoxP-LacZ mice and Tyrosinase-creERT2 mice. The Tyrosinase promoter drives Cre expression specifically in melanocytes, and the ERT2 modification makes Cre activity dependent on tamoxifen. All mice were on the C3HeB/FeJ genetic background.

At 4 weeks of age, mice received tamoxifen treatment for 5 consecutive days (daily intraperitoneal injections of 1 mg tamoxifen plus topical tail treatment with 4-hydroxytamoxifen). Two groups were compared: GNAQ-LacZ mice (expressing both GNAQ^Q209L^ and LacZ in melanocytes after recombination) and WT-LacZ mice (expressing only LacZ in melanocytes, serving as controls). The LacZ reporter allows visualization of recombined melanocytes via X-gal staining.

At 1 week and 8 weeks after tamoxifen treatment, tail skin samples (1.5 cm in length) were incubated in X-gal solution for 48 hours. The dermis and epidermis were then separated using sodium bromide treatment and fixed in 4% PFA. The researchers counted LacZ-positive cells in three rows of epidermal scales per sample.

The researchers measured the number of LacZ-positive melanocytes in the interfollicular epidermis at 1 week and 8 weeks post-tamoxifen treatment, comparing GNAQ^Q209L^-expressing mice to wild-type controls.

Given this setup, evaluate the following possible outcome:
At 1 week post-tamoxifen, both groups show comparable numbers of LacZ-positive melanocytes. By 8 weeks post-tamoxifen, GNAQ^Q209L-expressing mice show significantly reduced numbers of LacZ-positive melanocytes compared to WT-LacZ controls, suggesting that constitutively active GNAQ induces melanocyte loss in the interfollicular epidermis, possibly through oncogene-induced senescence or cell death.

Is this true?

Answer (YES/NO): YES